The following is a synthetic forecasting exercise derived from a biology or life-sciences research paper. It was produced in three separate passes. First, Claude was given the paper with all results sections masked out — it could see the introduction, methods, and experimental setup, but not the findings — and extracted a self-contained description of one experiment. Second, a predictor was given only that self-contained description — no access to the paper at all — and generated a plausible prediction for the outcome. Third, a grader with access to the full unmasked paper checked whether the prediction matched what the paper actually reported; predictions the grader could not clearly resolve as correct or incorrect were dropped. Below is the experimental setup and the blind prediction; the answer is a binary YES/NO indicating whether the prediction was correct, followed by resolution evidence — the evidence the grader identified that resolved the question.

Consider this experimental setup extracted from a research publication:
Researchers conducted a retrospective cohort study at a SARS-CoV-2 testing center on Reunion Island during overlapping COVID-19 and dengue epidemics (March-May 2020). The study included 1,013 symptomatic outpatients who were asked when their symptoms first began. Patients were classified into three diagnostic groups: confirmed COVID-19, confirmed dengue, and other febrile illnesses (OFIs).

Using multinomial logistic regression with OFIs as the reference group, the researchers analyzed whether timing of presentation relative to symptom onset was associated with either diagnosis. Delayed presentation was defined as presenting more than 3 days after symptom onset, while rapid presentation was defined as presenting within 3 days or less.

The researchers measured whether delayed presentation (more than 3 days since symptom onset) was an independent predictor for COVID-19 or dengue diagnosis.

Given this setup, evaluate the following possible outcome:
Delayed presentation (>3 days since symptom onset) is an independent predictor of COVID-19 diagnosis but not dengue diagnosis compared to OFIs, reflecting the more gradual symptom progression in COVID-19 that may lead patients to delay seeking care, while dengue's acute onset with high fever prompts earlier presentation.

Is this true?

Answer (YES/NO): YES